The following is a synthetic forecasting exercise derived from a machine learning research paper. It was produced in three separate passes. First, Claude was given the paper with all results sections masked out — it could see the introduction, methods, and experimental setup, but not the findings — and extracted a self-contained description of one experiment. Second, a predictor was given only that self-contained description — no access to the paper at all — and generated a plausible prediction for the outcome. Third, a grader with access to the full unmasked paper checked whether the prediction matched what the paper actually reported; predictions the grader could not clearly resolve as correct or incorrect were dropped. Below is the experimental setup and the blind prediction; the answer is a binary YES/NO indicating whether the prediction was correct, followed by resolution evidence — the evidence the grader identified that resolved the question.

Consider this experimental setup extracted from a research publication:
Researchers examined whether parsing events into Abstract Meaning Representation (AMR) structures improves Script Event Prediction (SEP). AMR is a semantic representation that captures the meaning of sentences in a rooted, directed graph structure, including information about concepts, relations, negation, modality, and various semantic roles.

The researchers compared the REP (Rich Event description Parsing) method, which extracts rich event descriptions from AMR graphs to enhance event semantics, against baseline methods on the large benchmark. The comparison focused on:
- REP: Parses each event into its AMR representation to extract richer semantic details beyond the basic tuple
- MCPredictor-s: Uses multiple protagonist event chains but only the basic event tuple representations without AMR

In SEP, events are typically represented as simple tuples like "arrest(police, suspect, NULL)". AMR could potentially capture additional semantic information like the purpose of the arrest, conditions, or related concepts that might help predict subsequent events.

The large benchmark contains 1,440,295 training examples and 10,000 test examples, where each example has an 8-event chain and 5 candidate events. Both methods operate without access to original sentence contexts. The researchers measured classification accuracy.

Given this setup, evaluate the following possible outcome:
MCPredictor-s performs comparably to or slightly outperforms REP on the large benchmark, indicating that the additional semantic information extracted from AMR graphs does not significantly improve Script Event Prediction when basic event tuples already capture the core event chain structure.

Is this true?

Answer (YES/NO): NO